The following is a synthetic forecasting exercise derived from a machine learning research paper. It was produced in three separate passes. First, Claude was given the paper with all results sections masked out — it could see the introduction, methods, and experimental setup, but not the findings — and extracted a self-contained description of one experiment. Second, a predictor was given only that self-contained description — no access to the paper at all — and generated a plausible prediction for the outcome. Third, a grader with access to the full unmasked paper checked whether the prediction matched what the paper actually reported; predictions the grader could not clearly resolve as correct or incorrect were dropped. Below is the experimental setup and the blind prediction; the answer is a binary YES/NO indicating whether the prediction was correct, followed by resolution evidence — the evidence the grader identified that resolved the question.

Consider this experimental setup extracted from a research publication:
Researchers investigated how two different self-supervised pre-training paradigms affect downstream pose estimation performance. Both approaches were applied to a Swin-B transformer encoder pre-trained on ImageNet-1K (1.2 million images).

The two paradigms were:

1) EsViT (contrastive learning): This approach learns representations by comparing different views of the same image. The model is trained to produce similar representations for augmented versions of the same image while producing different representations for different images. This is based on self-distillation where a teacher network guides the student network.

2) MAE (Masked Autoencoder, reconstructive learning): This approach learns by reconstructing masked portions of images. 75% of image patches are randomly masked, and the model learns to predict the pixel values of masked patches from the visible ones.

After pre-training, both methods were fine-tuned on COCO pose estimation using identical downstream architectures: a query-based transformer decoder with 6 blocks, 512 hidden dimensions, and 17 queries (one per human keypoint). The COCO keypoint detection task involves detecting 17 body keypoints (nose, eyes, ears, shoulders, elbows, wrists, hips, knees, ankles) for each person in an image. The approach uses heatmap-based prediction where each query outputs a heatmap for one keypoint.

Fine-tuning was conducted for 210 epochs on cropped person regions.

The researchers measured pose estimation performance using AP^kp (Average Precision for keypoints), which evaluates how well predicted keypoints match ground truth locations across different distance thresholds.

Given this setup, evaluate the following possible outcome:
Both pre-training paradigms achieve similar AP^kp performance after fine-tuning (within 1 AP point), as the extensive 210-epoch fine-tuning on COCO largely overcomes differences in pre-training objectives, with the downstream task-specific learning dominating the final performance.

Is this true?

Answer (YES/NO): NO